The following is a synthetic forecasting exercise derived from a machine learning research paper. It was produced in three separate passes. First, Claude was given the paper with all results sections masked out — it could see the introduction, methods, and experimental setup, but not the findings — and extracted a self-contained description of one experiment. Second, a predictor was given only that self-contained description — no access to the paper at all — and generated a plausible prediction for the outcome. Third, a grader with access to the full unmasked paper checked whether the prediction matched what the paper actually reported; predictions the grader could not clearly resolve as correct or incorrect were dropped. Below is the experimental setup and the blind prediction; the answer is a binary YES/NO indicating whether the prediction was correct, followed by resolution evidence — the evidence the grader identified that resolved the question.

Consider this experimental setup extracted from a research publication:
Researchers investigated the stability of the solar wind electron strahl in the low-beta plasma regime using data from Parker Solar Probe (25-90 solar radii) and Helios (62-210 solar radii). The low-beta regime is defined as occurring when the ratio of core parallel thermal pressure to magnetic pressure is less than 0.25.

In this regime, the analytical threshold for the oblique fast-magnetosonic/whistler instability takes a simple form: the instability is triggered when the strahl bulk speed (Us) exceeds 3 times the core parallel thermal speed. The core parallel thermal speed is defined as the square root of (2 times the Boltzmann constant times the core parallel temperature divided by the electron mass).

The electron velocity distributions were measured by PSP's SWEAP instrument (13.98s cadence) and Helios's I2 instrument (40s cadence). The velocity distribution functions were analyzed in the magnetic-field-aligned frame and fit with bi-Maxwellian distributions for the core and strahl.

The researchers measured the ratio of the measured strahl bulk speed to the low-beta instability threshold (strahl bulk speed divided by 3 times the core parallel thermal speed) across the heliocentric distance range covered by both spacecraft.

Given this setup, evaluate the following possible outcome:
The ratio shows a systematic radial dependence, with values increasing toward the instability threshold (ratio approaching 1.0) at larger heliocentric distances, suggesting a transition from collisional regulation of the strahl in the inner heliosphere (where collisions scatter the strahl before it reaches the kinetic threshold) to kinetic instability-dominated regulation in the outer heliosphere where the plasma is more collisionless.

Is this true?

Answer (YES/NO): NO